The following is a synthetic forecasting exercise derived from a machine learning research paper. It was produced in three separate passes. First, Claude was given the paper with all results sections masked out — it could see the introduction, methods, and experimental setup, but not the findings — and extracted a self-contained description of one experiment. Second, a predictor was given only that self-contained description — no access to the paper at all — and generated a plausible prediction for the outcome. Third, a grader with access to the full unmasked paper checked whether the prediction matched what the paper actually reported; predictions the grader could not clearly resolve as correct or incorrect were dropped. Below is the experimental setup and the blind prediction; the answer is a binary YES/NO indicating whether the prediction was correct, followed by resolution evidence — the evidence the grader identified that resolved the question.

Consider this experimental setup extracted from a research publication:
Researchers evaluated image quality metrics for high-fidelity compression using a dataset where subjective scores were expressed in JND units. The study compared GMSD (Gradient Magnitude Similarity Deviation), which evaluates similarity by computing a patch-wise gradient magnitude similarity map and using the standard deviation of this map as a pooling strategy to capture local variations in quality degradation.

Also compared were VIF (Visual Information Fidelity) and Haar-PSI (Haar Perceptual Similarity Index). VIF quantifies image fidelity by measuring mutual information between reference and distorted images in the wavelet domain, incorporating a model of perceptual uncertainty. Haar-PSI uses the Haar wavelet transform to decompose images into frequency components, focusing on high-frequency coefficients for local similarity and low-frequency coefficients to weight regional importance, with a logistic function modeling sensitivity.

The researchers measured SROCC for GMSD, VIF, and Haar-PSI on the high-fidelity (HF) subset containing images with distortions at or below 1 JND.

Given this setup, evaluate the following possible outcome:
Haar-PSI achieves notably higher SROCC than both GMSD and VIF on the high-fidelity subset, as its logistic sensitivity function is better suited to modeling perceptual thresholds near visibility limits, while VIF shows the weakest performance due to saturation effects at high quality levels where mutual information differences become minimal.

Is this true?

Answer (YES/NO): NO